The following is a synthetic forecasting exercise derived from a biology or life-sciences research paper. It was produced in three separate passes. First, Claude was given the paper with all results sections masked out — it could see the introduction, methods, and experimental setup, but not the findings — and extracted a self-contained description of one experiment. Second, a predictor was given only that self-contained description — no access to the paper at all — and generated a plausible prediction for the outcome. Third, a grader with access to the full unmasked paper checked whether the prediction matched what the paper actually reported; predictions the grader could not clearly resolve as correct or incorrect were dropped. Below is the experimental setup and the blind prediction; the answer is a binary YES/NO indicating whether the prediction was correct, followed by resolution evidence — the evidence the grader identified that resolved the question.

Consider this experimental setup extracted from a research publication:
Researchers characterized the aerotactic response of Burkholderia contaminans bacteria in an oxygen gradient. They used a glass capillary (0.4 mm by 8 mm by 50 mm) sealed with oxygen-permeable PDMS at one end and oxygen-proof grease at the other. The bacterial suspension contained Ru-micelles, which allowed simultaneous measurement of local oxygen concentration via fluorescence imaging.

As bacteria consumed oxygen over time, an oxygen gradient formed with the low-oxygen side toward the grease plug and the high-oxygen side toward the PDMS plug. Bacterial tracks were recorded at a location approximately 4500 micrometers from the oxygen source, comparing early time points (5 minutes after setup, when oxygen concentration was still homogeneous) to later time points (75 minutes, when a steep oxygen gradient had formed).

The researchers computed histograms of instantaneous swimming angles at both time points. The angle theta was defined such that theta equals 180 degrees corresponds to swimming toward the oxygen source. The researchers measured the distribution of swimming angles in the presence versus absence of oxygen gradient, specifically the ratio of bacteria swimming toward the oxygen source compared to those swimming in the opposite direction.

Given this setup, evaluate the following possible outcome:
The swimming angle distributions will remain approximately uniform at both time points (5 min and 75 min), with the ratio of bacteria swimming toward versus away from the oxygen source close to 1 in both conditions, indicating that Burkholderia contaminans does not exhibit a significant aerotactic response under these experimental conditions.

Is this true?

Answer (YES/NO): NO